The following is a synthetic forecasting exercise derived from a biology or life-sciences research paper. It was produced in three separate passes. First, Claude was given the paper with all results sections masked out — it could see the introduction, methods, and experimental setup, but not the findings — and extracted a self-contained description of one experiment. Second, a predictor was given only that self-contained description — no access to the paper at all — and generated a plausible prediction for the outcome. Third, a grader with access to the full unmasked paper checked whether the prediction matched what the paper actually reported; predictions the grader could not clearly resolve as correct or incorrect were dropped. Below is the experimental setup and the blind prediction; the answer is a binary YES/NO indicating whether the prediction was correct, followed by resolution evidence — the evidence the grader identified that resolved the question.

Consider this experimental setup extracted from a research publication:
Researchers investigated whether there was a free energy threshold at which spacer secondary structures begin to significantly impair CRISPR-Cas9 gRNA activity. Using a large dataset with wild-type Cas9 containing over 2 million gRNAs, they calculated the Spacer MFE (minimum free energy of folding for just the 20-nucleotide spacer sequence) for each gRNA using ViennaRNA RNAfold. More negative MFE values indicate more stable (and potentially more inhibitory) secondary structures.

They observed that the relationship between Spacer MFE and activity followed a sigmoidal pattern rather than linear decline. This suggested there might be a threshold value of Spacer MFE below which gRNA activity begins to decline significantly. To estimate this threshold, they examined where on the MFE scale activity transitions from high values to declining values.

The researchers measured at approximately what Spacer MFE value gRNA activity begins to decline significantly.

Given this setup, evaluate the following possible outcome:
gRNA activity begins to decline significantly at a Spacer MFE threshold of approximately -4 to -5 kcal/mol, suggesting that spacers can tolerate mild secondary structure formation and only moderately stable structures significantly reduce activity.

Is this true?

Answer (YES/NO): YES